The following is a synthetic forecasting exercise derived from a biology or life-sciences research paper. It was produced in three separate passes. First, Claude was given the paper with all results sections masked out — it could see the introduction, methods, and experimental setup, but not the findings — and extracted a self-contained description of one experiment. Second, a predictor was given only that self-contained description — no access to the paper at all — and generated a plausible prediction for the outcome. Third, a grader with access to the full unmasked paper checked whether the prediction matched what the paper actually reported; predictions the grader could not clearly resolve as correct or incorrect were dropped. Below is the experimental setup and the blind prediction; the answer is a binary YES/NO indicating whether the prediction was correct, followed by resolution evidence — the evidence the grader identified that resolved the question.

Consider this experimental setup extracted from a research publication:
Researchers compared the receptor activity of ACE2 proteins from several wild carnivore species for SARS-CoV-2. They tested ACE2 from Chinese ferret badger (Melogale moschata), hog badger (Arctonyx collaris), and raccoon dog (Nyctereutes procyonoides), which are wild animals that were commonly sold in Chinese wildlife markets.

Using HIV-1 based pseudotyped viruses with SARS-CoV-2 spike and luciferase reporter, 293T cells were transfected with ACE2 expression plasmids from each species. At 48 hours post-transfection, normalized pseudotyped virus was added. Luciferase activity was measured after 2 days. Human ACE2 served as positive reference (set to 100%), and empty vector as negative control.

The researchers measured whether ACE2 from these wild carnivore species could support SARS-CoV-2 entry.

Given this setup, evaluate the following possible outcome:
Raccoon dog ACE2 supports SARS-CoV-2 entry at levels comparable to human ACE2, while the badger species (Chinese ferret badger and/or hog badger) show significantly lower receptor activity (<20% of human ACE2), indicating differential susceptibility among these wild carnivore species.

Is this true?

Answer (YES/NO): NO